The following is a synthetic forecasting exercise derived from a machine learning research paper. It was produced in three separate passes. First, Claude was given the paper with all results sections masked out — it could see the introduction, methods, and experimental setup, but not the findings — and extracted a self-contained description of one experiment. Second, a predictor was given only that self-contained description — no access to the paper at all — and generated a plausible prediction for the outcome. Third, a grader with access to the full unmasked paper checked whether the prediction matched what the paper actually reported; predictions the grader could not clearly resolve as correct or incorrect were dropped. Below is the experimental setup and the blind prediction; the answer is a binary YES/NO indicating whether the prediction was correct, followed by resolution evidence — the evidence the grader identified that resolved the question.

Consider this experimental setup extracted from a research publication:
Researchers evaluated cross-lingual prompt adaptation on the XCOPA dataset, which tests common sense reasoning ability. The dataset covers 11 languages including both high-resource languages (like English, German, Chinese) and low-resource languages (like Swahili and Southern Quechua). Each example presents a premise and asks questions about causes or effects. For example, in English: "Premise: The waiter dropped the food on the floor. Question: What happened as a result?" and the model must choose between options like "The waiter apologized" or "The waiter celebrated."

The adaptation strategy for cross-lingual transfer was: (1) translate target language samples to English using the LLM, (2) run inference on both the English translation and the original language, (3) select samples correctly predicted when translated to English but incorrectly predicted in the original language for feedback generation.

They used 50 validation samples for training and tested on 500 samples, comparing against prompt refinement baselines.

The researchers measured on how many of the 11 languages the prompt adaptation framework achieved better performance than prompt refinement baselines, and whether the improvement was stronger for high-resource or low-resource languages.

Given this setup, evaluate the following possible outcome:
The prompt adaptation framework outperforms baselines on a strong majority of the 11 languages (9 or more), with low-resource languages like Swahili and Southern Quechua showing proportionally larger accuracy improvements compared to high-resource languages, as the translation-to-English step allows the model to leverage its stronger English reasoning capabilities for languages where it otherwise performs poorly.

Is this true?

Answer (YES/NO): NO